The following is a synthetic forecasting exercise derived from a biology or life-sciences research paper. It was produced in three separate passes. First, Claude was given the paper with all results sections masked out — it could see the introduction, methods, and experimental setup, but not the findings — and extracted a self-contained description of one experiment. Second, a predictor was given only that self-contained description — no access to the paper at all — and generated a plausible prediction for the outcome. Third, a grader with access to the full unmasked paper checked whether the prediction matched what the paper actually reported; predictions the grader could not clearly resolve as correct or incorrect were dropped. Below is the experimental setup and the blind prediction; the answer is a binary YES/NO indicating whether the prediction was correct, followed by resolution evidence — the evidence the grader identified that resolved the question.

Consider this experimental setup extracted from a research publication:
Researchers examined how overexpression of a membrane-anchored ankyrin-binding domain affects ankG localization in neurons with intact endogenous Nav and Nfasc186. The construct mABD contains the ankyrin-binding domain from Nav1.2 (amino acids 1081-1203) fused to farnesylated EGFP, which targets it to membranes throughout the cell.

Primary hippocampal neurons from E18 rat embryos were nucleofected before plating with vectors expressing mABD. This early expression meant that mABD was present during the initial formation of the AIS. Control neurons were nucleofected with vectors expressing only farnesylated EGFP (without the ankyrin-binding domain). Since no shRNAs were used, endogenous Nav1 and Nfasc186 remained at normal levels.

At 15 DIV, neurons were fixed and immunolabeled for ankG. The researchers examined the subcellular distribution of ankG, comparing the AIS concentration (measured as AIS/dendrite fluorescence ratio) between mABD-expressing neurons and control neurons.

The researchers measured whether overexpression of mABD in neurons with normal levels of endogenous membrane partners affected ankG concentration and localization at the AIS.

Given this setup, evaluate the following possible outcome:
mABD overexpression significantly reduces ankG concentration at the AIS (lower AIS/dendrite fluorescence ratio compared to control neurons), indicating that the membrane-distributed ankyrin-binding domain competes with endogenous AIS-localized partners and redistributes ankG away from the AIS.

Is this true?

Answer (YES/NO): NO